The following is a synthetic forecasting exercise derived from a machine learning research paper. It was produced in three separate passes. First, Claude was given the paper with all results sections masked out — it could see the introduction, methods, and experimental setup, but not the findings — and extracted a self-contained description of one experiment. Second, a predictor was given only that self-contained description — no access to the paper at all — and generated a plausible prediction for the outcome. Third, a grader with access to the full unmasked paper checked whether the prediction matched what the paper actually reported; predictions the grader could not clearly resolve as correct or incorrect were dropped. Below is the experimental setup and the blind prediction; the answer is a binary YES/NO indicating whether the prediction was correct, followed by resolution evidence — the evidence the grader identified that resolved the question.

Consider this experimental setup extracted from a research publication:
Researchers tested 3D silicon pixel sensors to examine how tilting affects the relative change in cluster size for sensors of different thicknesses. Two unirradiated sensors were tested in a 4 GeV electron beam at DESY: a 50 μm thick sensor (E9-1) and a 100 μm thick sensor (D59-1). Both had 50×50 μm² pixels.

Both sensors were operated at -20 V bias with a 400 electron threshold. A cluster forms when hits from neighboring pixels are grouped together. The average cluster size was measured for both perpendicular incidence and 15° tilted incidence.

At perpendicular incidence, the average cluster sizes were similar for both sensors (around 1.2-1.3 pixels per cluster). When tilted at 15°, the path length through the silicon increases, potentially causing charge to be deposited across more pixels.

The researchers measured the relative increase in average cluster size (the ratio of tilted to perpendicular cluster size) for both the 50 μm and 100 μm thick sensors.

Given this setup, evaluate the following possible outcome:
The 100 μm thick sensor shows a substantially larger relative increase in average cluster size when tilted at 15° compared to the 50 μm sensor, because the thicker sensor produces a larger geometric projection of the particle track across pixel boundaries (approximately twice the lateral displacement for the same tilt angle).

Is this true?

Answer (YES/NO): YES